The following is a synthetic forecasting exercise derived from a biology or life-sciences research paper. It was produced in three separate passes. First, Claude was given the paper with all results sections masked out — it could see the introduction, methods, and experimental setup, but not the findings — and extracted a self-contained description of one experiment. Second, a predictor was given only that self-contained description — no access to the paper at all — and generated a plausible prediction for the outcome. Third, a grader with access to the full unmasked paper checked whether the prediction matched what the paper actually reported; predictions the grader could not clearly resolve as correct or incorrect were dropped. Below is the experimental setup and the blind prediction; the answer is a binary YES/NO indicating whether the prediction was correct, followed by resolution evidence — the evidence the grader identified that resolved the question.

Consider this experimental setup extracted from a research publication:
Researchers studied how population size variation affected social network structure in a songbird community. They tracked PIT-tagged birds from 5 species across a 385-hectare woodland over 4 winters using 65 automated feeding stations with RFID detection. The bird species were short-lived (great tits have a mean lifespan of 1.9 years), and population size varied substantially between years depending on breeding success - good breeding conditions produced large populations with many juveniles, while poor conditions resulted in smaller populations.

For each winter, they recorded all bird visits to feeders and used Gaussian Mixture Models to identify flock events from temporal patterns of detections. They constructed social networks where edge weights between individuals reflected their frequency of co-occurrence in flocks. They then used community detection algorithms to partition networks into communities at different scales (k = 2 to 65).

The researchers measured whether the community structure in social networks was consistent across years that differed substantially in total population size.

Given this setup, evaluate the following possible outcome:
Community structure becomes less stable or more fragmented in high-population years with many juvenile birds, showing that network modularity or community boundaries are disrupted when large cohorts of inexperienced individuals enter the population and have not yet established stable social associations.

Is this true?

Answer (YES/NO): NO